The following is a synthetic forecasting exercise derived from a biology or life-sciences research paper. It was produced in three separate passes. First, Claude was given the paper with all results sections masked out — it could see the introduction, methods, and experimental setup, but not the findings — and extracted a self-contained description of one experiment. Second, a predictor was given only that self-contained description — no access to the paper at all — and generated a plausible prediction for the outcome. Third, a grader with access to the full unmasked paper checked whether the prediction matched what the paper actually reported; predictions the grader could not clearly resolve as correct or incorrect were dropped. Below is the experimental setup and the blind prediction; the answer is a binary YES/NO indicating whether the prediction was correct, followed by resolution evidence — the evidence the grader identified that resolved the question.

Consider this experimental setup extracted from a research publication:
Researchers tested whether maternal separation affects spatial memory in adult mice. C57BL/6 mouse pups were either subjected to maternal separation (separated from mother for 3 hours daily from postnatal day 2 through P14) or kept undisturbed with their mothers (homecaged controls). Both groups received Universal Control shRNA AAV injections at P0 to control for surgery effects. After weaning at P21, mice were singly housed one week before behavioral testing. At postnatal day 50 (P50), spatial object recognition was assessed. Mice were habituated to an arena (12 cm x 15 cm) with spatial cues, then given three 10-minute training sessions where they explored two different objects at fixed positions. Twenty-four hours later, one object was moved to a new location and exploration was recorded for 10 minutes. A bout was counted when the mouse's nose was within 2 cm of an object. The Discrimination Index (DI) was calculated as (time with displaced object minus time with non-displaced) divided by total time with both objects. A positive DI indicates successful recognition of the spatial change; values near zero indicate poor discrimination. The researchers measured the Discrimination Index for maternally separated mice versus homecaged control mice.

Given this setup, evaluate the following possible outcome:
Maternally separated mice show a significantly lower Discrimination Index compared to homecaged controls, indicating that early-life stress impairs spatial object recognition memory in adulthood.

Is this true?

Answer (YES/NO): YES